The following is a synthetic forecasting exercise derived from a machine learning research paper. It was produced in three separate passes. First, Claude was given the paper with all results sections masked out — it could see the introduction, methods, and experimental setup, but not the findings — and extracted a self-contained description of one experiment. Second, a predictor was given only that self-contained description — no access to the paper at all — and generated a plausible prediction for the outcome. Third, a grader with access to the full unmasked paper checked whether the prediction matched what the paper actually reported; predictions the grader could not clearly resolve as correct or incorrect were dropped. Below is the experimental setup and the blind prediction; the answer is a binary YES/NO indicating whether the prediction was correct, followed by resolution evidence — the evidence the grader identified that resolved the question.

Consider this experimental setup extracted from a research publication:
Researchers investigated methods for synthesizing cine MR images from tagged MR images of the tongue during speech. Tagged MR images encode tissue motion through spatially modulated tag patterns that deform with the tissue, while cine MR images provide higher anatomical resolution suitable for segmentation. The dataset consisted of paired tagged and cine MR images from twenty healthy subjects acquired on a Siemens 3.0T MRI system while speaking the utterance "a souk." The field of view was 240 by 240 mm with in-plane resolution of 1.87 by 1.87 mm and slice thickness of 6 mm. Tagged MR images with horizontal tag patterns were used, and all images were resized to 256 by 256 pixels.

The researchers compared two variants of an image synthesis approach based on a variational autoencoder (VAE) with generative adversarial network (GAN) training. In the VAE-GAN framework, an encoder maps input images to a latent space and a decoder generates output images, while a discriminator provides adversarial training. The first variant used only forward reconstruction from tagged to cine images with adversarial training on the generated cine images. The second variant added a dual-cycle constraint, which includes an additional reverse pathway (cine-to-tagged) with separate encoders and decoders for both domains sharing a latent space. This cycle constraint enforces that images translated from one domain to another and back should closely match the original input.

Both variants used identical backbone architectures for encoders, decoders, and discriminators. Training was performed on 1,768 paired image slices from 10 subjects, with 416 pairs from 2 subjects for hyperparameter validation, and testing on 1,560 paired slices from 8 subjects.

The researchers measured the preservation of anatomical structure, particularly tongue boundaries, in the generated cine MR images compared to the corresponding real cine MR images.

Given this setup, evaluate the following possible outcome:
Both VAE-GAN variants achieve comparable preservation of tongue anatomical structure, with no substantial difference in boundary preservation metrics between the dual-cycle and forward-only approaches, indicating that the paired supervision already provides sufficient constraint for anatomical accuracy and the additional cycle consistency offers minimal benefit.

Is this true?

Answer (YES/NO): NO